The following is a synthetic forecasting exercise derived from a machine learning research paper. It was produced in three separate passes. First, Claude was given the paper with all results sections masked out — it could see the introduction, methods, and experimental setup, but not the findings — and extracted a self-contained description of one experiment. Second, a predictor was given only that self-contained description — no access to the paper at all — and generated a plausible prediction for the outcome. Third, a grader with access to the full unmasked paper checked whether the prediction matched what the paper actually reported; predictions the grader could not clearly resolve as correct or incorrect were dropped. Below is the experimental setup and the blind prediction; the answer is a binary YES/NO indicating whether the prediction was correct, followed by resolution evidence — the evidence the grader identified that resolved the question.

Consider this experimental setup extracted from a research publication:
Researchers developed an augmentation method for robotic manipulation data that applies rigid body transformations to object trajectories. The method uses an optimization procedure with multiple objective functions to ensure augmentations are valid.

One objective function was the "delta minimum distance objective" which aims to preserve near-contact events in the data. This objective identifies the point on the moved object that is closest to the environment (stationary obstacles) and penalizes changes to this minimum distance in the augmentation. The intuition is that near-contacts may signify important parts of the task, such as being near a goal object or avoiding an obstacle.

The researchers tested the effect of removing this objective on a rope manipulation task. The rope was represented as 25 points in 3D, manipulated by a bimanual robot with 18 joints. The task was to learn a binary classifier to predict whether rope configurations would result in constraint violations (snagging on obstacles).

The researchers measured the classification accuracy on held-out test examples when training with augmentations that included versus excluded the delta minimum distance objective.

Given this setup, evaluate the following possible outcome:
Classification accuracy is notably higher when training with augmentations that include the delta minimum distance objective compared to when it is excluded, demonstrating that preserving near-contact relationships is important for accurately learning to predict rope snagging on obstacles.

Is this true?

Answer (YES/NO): NO